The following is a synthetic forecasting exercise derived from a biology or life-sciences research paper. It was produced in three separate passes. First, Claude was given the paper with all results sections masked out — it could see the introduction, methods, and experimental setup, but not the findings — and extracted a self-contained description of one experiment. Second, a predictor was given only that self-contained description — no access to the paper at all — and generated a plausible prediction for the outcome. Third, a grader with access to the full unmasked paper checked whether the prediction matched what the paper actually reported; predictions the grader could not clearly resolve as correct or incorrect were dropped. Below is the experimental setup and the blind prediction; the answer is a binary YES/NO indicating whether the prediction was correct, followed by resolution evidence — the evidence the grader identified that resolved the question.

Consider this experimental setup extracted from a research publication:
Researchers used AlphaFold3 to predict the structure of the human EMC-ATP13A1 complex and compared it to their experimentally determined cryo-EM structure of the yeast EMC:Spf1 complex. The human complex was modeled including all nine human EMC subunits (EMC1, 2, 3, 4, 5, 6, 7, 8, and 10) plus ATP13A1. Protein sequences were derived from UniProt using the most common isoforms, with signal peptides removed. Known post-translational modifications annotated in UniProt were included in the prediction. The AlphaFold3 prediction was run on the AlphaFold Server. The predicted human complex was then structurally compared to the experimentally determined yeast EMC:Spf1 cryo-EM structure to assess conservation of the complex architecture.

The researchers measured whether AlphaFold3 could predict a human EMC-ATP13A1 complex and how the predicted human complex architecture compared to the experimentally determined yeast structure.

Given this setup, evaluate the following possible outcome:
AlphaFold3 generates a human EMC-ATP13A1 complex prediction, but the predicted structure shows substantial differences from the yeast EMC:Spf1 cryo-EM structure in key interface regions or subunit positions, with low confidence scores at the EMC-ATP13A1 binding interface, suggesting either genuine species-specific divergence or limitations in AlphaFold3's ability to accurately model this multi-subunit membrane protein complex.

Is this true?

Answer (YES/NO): NO